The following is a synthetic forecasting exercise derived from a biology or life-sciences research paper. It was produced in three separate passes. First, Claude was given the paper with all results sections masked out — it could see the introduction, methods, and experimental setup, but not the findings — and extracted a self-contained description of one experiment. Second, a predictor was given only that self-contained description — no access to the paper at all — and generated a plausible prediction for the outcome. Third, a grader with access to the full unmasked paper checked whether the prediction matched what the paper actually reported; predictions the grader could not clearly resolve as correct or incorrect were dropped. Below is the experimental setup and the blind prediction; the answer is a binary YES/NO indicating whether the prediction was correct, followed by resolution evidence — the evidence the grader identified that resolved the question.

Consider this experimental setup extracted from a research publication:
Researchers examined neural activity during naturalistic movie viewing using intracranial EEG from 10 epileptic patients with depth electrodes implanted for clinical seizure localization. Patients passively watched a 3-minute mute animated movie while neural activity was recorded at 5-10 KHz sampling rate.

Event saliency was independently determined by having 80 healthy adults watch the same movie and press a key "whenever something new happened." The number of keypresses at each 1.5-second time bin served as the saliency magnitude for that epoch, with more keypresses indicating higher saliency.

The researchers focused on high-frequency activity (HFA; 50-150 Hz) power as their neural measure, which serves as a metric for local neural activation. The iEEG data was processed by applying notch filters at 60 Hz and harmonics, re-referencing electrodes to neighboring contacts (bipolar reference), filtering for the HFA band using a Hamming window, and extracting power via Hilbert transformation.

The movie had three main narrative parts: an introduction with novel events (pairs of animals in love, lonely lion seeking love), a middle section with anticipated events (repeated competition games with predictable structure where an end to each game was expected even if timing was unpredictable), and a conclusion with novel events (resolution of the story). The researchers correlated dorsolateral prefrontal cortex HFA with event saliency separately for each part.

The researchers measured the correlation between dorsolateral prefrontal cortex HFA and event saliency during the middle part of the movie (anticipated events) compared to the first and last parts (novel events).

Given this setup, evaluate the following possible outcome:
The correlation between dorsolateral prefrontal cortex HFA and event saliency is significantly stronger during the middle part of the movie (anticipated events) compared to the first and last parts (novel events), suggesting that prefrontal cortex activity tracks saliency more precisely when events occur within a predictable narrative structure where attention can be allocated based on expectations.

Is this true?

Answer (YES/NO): YES